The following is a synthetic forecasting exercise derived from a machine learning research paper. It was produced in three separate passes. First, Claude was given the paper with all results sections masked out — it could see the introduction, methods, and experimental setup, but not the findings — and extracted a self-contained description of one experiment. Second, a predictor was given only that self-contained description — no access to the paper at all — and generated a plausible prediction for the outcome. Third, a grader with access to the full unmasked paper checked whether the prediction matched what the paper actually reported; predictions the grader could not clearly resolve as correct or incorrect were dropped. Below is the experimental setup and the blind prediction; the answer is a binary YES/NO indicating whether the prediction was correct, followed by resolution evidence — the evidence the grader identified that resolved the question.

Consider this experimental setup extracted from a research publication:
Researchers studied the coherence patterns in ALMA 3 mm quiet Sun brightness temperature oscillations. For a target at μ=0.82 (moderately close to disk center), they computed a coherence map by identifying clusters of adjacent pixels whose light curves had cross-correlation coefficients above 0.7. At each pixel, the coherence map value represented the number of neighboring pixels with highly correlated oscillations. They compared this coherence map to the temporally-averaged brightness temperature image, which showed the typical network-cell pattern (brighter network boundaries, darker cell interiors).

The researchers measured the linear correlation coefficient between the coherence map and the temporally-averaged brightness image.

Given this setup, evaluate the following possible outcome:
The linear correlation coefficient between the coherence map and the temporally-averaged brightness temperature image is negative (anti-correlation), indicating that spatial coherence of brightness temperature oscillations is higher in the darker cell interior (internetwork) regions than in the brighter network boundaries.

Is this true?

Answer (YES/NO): NO